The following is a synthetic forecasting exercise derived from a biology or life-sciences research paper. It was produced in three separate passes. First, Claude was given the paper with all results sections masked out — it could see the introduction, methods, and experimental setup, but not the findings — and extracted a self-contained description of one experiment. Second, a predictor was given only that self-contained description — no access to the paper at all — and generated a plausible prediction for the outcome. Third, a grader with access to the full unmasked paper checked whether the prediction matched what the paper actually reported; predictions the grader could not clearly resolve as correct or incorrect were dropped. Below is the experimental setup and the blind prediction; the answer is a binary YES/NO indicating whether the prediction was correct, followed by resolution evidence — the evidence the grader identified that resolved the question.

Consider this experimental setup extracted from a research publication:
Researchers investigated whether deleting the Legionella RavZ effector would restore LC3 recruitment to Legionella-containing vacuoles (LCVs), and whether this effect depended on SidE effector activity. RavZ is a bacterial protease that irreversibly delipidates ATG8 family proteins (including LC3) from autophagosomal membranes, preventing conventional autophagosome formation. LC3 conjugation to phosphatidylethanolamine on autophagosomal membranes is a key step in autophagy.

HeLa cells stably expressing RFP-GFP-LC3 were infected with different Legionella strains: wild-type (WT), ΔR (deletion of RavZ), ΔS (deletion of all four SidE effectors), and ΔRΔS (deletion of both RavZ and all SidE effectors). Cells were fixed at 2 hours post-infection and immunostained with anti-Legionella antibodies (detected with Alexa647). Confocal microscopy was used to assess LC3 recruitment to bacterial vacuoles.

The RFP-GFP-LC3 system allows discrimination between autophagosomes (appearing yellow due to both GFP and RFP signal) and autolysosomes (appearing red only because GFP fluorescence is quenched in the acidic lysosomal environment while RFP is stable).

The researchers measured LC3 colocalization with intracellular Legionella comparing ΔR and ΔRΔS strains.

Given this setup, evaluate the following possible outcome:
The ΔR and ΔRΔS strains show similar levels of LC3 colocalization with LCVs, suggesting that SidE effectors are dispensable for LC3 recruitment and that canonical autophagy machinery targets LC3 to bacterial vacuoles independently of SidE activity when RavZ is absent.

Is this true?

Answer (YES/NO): NO